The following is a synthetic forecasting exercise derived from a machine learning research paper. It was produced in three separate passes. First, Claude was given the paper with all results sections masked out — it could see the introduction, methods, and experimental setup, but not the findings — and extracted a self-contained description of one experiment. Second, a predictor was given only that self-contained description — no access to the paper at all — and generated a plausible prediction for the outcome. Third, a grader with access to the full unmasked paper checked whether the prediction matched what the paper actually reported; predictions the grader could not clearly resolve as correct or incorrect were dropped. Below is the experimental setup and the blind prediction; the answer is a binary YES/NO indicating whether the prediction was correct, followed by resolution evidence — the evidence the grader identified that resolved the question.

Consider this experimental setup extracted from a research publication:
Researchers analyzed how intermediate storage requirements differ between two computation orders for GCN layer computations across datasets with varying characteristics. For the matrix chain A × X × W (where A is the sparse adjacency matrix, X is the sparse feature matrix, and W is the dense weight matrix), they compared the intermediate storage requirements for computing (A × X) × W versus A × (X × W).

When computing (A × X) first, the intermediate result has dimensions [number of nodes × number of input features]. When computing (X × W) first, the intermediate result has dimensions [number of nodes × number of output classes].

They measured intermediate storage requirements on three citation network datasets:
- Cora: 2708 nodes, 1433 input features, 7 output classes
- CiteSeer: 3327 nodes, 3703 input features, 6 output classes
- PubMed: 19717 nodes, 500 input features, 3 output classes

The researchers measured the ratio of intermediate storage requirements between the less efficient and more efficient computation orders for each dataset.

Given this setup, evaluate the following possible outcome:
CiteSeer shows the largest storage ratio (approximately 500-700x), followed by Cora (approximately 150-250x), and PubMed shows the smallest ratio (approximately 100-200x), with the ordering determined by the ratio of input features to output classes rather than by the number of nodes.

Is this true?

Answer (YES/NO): NO